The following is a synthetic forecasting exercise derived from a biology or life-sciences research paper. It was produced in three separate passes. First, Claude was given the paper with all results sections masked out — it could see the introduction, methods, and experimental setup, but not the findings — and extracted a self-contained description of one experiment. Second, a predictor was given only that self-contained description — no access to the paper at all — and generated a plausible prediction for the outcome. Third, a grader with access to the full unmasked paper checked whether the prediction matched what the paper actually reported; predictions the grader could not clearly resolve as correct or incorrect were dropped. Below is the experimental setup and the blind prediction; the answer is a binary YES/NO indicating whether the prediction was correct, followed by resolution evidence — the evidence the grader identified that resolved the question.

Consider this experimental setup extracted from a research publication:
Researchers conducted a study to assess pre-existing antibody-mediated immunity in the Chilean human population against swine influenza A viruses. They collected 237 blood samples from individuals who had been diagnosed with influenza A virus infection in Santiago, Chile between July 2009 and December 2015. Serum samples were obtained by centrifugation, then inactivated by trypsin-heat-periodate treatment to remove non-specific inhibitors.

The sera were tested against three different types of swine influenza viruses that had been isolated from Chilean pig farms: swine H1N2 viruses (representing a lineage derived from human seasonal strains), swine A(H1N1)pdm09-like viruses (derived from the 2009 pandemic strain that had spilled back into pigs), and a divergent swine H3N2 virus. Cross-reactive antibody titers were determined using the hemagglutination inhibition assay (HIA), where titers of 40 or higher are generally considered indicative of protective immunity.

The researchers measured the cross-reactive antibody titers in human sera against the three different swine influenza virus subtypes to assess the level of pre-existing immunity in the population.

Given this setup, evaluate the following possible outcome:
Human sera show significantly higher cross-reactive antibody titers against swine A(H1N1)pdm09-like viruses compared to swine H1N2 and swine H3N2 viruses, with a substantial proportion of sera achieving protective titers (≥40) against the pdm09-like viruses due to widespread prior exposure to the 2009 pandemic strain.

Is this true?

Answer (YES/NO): NO